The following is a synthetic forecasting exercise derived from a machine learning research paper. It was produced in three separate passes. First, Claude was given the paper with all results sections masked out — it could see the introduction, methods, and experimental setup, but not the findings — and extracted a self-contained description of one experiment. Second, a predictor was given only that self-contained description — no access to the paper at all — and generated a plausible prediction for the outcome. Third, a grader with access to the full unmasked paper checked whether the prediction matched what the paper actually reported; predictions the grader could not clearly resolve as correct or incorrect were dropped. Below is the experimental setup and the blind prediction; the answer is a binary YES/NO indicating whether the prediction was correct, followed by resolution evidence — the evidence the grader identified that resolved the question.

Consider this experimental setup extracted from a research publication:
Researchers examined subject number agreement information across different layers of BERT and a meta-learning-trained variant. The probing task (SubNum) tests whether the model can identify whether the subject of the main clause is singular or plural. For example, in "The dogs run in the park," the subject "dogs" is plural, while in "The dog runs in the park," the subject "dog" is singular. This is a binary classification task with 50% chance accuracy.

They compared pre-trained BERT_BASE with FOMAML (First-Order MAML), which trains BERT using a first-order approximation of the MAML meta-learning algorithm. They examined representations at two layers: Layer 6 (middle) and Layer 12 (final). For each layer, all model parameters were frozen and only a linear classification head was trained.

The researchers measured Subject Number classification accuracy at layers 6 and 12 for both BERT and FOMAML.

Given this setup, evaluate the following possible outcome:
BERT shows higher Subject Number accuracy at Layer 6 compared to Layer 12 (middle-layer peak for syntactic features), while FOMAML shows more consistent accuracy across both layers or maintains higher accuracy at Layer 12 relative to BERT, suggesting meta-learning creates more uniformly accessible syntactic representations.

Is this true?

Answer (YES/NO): YES